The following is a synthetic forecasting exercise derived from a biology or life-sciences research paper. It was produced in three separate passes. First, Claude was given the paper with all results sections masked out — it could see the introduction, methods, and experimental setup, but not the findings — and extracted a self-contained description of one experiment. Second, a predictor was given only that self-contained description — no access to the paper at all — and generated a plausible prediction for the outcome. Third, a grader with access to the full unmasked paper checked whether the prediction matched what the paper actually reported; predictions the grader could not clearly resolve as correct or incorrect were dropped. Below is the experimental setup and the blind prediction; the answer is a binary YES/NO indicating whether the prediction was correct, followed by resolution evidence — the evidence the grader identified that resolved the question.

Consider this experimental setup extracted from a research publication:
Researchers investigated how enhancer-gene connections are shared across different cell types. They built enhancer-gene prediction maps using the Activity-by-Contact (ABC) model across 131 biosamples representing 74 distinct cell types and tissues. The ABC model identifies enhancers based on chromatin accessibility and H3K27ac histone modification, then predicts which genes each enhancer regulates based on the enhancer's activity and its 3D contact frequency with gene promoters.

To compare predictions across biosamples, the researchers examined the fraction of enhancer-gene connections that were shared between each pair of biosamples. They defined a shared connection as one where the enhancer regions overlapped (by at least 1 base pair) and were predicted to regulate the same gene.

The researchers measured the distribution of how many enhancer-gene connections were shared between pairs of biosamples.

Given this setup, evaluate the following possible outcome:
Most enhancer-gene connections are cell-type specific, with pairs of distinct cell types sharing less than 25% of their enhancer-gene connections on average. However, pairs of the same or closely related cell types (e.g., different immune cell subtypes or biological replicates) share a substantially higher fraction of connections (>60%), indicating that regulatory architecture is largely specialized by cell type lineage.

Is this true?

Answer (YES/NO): YES